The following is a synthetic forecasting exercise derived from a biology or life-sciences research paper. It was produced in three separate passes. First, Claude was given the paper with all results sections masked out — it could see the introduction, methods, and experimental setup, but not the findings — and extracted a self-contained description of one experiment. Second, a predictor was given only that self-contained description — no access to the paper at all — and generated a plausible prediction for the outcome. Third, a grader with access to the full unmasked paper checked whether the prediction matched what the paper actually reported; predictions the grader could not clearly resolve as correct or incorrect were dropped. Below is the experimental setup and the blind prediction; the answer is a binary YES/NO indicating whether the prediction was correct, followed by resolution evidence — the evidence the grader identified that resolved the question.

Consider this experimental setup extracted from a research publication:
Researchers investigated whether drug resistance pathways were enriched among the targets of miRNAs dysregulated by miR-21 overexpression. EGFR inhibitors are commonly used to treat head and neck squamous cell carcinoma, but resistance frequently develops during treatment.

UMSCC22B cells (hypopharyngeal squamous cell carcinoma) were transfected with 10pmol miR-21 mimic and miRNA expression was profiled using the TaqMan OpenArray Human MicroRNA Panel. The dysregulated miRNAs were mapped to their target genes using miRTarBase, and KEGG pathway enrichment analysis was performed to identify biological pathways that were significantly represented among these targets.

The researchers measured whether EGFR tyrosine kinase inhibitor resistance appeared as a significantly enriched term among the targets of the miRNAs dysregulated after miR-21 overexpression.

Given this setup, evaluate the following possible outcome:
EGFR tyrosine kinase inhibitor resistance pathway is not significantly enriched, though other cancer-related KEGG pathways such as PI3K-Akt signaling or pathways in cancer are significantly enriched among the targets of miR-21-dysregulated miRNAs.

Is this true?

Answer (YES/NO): NO